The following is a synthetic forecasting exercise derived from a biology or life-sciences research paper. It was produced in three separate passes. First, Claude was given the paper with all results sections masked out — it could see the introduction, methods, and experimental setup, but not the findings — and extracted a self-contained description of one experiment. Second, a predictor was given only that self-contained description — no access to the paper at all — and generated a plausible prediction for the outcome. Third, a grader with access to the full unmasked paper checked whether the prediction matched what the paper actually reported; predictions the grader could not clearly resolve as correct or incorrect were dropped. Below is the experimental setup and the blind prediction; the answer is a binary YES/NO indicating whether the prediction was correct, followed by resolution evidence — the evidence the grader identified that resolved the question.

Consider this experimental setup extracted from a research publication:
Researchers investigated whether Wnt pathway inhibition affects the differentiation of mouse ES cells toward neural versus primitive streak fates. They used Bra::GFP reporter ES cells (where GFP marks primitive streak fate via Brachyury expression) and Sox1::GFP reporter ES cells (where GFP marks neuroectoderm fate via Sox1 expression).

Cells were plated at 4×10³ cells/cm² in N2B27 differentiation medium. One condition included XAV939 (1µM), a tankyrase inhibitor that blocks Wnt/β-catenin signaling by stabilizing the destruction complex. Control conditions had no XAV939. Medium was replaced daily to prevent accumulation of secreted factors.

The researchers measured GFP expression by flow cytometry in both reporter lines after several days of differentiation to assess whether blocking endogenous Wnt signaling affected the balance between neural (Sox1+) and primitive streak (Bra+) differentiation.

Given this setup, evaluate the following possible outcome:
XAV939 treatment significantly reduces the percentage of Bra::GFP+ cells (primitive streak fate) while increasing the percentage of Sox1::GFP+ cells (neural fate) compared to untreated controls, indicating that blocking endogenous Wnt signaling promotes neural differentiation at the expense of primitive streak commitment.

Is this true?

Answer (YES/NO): NO